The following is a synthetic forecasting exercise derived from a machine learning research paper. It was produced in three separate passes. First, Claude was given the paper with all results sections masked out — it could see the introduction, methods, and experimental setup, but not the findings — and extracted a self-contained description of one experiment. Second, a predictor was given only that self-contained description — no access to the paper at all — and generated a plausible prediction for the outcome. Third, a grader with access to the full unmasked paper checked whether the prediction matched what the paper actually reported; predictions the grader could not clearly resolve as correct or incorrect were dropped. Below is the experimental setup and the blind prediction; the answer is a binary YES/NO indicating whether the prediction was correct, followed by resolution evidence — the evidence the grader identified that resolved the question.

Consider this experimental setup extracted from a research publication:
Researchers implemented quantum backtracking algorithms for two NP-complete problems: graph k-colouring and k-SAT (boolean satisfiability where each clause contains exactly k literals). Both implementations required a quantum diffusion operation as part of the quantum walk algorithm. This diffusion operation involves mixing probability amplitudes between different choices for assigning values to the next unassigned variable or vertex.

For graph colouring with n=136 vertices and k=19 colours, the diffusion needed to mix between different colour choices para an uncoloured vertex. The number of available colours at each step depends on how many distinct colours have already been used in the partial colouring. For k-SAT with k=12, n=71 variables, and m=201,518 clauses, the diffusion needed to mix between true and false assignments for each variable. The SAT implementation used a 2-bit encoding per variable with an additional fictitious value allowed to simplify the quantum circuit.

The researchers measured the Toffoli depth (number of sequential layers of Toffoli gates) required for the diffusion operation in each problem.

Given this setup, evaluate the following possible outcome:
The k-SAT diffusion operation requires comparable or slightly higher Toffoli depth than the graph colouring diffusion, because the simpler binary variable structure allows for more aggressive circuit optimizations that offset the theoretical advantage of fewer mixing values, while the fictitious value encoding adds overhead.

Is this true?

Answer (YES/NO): NO